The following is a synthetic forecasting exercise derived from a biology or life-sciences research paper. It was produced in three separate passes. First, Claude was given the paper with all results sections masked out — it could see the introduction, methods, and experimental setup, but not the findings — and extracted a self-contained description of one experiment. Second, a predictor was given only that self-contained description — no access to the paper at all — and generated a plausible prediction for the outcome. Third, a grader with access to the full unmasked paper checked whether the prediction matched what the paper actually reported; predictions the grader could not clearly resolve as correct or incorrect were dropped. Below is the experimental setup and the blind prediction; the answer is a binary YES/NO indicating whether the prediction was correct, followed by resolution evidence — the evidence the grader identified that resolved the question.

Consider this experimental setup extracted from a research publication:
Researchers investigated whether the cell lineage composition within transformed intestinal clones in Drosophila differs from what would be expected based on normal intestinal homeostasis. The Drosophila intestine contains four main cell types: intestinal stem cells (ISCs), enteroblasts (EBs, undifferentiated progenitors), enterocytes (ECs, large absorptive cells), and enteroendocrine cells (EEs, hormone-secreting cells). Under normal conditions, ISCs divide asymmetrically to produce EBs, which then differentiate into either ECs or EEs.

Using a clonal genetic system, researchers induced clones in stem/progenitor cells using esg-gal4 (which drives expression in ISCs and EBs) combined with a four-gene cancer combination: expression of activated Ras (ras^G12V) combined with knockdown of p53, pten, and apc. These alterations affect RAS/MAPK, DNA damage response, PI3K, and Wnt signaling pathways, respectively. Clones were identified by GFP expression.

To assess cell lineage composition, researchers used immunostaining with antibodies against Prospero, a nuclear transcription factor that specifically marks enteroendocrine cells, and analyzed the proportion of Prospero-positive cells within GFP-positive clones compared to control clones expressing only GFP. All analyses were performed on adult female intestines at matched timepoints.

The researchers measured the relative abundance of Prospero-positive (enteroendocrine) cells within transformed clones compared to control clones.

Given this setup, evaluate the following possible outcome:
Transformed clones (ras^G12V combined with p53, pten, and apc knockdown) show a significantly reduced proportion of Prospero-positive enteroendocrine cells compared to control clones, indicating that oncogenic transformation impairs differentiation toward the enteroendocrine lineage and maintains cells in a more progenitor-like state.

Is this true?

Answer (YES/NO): NO